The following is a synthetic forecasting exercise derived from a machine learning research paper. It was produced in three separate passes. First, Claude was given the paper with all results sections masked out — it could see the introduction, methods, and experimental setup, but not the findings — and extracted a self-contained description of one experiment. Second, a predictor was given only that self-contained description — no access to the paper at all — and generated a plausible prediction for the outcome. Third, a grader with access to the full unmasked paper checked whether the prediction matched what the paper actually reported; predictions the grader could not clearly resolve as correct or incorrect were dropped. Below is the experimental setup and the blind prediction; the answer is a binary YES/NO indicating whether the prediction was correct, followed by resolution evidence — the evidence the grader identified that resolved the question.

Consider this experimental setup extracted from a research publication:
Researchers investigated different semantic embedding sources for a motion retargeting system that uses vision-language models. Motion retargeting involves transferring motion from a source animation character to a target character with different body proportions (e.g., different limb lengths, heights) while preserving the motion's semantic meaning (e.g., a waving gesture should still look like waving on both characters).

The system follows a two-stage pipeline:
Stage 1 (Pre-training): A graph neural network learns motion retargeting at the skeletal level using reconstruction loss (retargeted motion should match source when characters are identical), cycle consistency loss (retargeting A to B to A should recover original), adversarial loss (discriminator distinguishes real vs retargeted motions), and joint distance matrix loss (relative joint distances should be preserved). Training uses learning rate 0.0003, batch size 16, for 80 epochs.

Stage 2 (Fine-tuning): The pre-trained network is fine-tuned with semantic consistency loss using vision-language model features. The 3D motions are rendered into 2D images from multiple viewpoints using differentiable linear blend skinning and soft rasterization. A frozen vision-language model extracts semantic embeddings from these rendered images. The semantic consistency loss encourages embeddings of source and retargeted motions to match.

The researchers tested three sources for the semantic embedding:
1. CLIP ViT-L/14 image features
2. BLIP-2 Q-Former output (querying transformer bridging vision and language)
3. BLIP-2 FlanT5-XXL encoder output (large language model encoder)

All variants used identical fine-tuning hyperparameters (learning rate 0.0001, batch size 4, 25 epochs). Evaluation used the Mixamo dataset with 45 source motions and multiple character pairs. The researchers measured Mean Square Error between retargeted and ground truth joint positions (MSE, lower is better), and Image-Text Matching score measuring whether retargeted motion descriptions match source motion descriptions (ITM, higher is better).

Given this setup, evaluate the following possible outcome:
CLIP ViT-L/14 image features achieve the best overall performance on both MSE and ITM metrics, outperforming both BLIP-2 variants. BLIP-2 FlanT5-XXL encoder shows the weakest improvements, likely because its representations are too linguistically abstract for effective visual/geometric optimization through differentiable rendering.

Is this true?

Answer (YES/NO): NO